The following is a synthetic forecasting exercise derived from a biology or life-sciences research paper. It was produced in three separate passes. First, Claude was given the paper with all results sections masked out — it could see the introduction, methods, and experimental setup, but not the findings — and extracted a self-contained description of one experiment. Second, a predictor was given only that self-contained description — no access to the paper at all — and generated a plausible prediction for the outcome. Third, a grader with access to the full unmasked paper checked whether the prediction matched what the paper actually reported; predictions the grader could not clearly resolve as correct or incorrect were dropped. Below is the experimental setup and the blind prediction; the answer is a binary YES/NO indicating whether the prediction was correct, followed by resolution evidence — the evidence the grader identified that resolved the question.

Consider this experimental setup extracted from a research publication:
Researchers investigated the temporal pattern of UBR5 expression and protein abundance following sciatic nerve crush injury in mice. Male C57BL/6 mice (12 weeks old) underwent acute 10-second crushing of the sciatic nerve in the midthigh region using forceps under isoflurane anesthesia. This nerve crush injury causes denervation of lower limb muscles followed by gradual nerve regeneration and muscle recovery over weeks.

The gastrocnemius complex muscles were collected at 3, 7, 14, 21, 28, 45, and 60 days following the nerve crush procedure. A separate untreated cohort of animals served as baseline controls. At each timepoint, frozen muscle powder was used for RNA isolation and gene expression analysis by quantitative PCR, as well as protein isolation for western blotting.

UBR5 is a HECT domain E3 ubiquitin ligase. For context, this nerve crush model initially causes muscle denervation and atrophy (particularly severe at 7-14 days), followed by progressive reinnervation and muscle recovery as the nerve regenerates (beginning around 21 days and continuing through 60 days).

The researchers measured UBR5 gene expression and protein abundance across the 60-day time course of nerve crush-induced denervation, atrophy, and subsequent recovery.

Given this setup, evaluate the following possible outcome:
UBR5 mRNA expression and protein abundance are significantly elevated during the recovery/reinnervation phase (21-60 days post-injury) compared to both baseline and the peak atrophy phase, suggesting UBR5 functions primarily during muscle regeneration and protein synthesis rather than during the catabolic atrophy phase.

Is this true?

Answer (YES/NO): NO